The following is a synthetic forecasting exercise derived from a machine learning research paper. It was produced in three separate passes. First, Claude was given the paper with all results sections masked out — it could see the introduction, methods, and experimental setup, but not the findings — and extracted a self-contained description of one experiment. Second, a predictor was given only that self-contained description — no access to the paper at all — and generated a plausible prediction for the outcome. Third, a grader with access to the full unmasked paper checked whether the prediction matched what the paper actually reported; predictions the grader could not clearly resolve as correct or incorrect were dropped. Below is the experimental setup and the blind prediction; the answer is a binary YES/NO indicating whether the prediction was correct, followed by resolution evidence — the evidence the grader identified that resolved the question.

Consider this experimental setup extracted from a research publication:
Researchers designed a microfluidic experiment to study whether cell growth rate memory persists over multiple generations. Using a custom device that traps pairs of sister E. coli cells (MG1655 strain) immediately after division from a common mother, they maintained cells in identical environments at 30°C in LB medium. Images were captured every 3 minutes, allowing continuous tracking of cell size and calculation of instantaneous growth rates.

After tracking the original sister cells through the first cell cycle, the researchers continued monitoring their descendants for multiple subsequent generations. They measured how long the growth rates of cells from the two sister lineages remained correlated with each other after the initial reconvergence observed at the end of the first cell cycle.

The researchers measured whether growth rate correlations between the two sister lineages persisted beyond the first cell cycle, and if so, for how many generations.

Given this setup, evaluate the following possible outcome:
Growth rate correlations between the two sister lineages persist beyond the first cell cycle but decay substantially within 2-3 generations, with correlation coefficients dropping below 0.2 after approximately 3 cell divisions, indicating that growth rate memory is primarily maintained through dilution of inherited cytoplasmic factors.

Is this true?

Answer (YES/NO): NO